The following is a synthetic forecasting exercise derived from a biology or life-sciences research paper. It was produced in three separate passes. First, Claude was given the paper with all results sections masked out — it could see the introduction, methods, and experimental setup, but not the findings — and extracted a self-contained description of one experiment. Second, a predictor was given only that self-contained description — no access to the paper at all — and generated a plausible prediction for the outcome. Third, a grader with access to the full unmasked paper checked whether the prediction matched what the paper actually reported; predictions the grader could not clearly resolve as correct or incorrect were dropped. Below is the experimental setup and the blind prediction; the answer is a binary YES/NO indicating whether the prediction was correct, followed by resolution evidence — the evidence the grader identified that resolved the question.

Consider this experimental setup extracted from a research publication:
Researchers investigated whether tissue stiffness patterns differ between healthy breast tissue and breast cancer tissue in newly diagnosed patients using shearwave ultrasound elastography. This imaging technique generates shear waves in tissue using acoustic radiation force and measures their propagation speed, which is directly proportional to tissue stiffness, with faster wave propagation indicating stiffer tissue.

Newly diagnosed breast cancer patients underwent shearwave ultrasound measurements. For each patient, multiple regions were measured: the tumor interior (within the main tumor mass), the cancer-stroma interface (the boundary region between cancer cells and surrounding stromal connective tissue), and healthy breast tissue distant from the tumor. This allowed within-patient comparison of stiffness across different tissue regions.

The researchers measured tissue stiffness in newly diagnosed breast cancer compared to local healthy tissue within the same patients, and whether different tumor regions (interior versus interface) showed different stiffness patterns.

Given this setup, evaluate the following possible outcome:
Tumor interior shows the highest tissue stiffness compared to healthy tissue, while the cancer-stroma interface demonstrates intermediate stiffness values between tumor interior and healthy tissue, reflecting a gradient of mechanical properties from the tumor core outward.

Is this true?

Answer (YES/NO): NO